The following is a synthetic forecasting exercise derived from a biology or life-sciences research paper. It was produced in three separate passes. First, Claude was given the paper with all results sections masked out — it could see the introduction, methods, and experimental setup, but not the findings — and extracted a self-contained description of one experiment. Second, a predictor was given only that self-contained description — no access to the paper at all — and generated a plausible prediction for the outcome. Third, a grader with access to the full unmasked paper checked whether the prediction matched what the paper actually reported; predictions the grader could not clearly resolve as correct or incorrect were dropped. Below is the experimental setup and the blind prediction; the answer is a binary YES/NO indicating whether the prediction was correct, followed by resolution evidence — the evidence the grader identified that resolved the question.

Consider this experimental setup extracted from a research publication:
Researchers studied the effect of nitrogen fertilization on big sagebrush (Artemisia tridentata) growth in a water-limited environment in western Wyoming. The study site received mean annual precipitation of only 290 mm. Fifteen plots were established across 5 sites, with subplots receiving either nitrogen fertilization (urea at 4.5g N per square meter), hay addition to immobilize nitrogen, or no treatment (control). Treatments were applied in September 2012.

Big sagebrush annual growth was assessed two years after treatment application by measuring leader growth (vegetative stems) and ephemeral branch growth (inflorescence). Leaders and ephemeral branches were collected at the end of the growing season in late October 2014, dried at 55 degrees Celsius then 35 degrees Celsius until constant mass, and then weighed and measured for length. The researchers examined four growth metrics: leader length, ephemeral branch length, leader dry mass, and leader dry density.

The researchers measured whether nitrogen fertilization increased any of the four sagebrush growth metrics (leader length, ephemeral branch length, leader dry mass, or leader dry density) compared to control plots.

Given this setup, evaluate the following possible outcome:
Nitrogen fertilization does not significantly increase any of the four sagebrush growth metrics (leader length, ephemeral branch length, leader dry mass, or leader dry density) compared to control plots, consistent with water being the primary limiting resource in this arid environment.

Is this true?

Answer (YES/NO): YES